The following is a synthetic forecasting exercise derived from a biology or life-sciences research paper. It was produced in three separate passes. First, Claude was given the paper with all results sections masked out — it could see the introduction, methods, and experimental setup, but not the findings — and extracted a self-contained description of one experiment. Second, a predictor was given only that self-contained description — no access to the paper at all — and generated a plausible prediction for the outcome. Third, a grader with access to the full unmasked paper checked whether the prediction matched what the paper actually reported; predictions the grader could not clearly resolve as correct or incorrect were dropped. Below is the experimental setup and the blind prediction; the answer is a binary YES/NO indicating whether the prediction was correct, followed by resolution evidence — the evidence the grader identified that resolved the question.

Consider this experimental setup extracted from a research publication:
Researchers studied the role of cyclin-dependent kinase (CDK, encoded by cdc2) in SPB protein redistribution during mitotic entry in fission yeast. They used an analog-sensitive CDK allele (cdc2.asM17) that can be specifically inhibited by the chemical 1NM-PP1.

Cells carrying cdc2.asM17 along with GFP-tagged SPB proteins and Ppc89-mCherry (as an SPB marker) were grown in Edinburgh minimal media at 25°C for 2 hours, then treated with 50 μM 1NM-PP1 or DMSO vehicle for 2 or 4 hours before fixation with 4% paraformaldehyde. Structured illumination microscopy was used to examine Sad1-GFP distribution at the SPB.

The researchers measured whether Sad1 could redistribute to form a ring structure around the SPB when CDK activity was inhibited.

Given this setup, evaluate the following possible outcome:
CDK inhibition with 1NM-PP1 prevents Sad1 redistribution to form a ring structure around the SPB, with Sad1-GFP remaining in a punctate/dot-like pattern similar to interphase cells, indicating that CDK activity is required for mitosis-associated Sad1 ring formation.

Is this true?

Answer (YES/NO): NO